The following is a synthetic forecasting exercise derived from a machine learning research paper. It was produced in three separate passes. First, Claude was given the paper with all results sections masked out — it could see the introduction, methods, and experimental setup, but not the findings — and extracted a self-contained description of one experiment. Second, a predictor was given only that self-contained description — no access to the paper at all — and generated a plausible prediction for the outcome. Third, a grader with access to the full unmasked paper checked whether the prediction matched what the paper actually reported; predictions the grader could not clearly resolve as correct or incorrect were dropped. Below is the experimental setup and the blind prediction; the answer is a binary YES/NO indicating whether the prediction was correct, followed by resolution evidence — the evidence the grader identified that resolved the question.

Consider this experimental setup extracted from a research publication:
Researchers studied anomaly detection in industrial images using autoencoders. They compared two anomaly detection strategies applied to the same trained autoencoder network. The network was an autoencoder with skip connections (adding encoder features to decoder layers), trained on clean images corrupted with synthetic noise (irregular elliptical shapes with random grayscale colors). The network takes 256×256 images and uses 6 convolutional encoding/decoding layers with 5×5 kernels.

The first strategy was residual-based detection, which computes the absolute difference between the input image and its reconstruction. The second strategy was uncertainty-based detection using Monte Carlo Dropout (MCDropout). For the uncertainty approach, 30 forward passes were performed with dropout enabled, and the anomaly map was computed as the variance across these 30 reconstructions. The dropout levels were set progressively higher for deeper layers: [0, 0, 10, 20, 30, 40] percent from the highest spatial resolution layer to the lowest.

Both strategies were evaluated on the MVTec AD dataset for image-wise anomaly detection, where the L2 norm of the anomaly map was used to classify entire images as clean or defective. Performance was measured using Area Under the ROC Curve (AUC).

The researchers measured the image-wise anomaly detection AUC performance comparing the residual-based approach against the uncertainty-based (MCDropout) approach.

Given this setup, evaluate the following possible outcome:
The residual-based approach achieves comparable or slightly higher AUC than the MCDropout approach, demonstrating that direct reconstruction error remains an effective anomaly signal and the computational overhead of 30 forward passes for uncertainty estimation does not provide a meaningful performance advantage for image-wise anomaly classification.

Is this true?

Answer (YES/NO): YES